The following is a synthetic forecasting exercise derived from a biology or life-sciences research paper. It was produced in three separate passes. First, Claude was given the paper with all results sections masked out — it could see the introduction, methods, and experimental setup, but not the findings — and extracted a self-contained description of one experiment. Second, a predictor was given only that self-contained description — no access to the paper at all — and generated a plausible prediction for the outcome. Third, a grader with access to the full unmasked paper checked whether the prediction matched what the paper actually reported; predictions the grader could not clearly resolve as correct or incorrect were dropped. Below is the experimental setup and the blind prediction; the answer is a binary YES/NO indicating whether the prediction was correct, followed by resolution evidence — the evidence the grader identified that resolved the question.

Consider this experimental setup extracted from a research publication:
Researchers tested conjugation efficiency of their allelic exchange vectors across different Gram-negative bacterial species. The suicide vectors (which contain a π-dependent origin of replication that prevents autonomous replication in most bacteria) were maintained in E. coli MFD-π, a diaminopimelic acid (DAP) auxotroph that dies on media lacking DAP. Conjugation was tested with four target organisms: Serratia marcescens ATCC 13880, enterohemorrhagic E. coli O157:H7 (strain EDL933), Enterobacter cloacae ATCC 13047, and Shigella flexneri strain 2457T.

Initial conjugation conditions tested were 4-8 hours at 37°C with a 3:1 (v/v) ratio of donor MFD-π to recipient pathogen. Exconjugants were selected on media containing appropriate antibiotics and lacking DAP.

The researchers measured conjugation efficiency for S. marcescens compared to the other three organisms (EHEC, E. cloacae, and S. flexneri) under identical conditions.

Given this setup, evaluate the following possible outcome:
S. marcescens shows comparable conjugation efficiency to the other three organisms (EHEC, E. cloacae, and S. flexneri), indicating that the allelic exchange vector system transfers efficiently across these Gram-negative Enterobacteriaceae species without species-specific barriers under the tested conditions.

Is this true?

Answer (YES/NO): NO